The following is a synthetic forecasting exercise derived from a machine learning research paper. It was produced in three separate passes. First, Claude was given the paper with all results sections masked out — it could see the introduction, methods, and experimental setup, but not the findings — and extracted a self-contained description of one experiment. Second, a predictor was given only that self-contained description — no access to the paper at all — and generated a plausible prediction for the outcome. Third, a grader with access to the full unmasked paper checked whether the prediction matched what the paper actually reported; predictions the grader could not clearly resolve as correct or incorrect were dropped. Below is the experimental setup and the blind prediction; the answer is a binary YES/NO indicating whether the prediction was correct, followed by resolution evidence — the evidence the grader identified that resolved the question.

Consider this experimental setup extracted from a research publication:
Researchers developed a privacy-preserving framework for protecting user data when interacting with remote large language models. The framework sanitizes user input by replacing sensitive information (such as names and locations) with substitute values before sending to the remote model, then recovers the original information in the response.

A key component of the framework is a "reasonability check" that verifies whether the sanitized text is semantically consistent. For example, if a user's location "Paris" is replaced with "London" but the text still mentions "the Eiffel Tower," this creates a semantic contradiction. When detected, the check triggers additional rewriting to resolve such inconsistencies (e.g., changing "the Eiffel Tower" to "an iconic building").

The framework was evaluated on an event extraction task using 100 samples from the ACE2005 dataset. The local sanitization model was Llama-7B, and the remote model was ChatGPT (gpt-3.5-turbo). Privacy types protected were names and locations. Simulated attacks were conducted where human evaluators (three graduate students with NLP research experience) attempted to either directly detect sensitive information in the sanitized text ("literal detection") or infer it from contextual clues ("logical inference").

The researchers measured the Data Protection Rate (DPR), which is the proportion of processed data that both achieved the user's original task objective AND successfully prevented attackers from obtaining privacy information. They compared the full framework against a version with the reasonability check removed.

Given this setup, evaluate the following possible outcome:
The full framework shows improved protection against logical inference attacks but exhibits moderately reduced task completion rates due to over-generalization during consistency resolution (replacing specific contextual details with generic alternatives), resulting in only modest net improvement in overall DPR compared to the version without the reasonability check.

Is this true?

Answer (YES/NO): NO